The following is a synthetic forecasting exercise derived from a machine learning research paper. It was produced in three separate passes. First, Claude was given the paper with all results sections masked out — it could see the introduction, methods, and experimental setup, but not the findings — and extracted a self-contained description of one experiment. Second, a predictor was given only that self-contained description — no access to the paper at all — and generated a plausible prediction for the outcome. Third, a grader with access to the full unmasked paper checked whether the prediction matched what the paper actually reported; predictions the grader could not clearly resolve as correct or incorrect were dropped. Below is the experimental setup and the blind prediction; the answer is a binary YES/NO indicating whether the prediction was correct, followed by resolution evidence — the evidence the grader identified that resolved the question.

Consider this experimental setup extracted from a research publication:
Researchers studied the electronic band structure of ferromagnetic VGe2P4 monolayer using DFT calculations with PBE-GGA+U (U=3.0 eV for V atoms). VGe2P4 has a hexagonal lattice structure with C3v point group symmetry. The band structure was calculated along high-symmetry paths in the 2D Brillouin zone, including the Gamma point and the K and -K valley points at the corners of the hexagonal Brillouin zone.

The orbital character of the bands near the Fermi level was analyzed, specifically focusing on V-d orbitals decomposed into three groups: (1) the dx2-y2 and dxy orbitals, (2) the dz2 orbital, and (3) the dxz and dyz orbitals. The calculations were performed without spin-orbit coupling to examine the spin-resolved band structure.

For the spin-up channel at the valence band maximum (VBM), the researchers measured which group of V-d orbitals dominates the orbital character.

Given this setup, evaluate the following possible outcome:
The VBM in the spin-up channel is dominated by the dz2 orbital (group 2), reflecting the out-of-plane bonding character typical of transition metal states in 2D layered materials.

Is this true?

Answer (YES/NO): YES